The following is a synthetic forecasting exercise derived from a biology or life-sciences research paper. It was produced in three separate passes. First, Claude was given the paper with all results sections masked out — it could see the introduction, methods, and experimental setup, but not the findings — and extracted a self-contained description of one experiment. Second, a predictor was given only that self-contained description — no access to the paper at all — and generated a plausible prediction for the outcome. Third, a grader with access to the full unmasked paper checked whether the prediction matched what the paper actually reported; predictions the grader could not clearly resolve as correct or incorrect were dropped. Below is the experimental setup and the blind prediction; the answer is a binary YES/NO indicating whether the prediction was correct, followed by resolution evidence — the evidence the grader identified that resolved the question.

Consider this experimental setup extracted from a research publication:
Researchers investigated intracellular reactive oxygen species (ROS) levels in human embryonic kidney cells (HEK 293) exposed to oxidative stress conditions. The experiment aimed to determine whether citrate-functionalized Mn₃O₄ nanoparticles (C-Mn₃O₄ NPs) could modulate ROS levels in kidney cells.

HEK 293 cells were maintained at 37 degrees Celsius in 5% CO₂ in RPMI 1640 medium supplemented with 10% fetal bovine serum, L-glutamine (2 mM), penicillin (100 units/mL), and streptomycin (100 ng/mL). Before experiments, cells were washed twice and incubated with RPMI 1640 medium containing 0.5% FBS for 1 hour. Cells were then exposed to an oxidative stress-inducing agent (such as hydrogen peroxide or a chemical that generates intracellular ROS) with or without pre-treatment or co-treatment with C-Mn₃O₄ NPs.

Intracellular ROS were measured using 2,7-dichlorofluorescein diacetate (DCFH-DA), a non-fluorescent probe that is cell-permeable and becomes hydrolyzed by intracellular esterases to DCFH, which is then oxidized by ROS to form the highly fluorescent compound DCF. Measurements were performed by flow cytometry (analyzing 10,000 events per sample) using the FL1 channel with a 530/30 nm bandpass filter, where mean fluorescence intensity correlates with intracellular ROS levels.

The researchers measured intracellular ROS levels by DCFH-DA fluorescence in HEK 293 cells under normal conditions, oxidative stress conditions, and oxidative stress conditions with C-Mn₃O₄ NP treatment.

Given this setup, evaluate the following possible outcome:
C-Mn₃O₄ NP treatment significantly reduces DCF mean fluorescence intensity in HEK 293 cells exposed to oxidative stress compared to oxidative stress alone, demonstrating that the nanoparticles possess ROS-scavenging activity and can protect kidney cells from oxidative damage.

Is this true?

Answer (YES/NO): YES